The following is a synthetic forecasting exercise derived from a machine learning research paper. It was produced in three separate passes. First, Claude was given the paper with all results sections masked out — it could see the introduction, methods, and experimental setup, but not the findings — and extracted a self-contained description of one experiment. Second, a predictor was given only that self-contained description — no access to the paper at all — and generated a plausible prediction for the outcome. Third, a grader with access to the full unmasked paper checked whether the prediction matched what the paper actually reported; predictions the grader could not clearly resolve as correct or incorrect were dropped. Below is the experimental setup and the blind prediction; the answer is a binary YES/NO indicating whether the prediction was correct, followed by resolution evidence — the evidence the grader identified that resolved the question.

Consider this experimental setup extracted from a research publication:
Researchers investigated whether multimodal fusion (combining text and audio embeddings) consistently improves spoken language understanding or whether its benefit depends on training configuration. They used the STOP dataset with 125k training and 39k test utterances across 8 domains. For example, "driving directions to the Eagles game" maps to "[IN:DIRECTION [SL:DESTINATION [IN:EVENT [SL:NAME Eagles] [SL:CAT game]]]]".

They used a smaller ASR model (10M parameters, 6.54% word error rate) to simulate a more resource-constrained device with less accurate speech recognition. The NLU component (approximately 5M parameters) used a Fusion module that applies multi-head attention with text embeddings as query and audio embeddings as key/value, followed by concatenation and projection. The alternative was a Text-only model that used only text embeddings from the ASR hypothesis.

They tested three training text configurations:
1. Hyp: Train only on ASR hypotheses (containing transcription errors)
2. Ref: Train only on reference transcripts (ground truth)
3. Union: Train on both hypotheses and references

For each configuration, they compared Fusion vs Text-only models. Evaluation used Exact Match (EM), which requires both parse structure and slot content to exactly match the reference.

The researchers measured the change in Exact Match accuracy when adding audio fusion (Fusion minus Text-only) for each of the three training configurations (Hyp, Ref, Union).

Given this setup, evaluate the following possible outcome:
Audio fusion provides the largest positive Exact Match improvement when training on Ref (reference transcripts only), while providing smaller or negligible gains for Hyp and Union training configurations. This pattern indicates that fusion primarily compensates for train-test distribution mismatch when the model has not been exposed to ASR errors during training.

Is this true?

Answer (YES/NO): NO